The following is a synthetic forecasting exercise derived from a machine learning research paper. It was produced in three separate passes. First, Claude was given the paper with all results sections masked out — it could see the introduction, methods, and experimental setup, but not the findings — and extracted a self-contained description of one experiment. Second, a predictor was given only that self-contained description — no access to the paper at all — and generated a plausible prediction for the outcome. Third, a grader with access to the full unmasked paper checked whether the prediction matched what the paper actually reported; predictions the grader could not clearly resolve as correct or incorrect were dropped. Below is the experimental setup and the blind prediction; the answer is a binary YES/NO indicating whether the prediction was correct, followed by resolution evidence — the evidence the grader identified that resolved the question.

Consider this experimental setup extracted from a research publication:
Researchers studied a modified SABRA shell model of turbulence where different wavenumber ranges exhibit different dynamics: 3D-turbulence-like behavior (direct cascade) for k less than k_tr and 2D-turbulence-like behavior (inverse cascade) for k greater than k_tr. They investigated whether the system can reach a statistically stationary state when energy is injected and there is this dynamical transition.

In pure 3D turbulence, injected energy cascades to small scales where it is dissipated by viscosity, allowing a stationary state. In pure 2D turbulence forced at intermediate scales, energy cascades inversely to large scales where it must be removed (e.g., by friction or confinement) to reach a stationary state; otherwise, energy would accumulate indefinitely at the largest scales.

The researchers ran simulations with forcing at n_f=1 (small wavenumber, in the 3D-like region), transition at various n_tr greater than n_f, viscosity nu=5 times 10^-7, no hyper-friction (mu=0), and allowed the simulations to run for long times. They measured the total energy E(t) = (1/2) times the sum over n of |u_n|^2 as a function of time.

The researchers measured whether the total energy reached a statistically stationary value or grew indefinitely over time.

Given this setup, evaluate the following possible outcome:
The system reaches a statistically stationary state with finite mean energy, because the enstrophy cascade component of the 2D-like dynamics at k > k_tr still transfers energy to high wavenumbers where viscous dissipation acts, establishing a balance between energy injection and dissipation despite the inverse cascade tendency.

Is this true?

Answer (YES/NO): NO